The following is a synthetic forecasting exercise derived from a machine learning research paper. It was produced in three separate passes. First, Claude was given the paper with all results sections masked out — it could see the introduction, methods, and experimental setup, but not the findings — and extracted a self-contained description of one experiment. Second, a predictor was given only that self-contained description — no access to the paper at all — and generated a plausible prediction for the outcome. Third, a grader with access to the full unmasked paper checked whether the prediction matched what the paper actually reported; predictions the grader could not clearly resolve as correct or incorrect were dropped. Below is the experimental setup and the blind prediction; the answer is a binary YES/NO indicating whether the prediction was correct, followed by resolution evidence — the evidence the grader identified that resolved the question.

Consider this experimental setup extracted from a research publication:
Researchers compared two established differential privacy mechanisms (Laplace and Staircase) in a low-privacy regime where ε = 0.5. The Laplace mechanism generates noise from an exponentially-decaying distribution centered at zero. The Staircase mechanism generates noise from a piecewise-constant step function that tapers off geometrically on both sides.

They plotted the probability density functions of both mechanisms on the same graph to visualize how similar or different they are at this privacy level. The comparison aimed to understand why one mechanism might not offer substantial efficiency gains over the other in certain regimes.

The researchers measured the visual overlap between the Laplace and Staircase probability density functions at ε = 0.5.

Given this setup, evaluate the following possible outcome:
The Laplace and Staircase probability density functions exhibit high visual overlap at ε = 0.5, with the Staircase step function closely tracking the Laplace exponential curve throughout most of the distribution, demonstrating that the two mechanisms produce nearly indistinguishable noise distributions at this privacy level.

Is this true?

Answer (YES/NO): YES